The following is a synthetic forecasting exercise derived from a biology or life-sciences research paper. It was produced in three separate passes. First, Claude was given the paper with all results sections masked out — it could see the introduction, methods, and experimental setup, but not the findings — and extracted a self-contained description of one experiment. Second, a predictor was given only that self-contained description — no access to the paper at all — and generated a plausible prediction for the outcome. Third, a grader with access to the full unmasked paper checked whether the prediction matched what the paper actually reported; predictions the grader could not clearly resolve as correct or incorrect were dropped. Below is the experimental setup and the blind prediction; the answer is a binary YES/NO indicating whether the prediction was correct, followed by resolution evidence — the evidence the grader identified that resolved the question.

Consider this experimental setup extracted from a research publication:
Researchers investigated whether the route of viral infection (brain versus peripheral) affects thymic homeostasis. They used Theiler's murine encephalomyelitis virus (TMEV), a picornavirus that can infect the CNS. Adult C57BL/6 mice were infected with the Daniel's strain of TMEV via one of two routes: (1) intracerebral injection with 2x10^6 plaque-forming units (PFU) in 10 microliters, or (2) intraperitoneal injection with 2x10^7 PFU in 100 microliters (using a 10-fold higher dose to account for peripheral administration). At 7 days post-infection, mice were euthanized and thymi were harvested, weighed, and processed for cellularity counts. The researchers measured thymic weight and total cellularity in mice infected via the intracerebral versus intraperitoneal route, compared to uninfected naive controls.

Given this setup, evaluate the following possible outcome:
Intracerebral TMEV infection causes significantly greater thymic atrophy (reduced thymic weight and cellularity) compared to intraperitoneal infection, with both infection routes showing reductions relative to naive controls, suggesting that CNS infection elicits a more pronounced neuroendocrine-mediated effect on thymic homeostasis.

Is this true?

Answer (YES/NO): NO